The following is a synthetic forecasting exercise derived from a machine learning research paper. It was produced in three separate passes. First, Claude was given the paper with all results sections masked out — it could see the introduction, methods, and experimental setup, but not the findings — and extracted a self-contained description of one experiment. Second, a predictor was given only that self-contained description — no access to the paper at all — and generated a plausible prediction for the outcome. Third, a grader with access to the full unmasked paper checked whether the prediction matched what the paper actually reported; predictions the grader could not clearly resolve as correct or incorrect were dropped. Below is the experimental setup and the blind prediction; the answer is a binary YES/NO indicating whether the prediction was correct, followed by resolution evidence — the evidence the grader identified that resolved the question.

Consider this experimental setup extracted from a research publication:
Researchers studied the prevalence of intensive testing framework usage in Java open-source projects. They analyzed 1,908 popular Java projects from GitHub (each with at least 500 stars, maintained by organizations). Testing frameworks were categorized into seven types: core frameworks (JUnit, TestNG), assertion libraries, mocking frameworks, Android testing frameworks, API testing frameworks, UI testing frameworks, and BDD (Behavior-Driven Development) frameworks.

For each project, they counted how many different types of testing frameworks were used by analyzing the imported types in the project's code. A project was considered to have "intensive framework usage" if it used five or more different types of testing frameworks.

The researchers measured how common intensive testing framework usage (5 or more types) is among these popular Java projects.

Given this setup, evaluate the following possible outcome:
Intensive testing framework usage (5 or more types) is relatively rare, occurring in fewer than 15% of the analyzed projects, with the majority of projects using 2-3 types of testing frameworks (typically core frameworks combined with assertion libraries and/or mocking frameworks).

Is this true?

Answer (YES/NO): YES